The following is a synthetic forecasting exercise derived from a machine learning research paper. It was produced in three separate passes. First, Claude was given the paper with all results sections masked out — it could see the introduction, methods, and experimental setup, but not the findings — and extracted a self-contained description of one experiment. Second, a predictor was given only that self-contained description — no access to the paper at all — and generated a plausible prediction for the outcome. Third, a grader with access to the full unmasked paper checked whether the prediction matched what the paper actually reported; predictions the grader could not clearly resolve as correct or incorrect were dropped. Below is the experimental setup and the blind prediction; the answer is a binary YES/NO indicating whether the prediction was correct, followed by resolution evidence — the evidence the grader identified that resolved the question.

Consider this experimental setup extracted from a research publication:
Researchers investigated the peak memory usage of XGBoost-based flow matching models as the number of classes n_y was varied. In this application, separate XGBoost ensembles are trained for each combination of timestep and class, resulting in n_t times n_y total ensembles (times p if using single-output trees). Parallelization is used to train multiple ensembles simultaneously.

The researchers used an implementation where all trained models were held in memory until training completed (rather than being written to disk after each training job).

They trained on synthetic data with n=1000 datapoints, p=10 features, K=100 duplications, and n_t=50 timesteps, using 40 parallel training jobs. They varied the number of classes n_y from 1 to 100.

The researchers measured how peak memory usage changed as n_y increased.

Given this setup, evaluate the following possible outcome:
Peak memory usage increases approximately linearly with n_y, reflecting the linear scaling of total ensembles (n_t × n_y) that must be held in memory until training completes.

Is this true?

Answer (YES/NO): YES